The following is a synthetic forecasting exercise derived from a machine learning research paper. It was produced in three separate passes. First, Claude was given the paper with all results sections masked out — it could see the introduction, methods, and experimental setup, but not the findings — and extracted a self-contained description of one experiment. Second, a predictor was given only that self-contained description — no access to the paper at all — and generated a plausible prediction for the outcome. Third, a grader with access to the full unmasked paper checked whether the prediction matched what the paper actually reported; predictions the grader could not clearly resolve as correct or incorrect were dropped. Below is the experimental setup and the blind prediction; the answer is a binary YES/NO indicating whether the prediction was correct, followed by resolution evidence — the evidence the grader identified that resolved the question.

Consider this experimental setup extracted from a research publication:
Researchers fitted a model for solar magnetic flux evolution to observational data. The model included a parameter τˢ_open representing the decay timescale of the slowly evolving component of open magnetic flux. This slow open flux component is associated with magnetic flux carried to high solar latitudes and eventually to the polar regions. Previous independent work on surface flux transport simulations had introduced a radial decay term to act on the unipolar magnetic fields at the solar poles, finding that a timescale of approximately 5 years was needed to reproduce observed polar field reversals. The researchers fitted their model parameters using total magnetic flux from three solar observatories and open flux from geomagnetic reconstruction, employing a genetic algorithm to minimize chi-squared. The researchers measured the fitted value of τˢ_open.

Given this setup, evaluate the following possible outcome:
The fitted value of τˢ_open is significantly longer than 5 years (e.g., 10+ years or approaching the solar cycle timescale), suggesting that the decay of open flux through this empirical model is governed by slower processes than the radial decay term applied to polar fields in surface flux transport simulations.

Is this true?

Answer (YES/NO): NO